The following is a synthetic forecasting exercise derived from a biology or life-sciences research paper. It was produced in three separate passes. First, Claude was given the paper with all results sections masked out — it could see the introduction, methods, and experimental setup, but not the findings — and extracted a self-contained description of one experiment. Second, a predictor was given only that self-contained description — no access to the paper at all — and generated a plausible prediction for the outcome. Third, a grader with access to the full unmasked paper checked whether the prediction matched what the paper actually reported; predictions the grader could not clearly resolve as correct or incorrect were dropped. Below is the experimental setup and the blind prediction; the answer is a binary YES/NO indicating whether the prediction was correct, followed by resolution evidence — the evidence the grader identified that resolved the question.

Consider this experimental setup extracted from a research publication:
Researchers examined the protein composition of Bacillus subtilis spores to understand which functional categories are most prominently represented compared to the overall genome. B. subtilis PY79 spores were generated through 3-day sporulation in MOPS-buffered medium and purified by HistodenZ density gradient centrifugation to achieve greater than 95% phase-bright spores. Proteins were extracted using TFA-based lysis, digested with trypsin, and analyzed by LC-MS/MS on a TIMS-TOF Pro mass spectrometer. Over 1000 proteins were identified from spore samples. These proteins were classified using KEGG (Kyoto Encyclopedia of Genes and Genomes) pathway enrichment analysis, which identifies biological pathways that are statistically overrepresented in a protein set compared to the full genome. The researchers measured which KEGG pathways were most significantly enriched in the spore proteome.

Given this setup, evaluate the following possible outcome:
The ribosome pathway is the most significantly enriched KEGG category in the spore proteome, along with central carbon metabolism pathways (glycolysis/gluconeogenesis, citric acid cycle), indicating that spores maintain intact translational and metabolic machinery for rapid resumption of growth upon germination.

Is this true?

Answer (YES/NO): NO